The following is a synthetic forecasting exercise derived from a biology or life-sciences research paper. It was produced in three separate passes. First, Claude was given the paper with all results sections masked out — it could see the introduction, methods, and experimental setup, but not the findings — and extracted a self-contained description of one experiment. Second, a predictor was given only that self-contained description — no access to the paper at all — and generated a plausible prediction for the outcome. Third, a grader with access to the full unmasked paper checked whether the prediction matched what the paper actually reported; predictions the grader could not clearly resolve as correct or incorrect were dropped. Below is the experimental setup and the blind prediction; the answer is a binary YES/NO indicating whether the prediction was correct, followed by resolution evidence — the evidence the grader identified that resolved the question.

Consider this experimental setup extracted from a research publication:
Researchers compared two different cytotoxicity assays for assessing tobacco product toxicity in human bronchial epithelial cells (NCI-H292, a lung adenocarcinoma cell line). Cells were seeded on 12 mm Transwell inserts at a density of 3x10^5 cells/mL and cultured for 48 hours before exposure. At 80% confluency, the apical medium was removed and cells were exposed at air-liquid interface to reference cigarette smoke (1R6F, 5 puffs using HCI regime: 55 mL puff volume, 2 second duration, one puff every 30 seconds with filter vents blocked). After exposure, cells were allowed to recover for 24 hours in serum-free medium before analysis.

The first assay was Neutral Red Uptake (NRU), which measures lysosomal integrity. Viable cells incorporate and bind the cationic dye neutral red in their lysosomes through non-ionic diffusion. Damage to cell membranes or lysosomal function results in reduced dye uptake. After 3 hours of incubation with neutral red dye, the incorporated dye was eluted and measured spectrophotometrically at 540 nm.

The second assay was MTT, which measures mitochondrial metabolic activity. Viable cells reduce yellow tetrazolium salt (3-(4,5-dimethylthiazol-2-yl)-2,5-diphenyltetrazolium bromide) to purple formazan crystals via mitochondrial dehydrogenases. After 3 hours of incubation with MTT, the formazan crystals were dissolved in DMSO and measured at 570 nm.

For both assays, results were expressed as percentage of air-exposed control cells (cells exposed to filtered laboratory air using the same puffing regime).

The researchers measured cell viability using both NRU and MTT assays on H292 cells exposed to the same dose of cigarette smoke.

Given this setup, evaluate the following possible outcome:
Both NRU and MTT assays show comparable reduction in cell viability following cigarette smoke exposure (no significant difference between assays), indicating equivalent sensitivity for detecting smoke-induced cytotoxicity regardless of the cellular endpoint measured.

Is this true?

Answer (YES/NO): NO